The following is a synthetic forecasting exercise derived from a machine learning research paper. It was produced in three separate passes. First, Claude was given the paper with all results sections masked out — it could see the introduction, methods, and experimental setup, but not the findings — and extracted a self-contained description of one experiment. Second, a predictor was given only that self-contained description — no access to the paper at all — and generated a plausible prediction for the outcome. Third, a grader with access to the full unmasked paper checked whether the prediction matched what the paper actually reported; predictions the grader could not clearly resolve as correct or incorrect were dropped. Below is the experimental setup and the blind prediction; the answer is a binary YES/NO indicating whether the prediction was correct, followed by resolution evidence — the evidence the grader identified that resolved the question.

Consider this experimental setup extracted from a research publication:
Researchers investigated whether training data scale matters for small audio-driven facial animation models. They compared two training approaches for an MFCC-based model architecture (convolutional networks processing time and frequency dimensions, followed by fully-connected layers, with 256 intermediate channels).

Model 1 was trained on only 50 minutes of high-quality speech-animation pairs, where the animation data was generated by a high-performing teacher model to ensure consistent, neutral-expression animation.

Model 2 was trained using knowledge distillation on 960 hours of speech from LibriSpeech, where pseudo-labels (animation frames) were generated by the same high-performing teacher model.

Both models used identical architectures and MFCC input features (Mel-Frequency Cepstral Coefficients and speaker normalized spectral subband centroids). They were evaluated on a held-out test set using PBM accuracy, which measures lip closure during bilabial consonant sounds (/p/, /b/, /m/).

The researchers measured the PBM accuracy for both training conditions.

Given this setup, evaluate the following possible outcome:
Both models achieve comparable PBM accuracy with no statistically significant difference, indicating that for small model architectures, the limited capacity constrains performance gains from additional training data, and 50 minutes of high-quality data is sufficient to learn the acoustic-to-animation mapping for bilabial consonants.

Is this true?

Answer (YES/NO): NO